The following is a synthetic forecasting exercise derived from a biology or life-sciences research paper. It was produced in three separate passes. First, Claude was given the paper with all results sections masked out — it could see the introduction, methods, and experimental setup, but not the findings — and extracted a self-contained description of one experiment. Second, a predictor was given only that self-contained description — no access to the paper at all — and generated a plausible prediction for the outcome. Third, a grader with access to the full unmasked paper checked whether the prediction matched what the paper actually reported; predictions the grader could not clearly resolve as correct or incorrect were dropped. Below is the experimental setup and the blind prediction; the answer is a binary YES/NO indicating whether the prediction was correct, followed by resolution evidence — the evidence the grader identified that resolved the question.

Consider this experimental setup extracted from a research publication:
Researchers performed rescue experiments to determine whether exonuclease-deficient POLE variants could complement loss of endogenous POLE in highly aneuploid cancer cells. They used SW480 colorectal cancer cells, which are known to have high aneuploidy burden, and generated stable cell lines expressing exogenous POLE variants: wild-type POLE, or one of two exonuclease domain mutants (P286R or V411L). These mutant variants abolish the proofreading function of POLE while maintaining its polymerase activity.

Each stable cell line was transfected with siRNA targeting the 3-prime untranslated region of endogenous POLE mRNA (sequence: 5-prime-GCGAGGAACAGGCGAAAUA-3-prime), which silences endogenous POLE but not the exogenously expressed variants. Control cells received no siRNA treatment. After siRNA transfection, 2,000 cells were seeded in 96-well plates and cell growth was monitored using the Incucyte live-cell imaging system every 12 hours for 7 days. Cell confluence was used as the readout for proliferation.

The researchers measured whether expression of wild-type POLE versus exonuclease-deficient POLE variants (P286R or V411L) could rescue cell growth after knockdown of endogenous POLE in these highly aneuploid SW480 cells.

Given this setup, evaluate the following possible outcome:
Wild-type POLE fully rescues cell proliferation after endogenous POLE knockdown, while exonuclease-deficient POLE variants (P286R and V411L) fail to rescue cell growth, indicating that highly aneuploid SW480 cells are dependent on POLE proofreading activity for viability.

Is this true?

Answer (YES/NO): YES